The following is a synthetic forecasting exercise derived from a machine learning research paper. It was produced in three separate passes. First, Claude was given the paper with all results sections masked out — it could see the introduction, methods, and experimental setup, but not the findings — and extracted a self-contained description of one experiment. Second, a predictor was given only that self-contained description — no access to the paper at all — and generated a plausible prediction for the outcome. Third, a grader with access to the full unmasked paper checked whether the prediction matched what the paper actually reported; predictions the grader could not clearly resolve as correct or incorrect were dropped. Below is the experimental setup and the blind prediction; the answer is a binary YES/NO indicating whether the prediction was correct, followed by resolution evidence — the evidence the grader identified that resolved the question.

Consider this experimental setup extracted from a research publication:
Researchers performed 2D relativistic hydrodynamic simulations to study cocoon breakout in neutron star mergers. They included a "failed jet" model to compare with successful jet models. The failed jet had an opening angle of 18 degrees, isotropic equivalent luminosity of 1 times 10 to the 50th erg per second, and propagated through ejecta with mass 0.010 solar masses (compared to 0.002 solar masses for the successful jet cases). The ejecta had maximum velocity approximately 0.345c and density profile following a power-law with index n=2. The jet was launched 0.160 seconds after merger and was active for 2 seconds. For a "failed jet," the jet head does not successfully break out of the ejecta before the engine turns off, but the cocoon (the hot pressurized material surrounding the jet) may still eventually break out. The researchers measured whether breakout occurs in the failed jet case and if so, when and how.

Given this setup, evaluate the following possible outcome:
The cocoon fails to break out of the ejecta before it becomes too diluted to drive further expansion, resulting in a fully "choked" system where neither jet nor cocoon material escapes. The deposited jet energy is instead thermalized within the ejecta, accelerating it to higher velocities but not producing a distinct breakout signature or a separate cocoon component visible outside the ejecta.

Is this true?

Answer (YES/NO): NO